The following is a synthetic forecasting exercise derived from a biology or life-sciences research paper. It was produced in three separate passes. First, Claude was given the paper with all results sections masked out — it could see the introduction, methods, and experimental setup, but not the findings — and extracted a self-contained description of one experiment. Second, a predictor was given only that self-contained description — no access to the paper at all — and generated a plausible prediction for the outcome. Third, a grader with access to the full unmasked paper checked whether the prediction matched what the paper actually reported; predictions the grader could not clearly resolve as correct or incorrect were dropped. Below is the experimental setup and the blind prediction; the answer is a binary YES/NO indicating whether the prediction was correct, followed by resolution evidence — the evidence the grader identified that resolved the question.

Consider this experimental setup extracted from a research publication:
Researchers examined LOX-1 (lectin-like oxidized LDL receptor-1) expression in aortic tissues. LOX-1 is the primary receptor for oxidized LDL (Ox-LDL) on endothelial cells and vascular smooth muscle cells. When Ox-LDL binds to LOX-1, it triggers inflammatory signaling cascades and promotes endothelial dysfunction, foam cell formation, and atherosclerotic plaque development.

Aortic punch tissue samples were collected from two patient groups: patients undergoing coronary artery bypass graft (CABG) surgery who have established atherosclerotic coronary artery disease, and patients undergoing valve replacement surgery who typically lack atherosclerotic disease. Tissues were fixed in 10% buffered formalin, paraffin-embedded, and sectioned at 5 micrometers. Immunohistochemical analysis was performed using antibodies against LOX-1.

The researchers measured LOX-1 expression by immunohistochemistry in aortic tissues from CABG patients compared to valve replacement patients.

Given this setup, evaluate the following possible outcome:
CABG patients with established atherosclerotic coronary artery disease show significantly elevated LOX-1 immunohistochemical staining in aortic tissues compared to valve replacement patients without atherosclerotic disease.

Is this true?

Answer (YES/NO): YES